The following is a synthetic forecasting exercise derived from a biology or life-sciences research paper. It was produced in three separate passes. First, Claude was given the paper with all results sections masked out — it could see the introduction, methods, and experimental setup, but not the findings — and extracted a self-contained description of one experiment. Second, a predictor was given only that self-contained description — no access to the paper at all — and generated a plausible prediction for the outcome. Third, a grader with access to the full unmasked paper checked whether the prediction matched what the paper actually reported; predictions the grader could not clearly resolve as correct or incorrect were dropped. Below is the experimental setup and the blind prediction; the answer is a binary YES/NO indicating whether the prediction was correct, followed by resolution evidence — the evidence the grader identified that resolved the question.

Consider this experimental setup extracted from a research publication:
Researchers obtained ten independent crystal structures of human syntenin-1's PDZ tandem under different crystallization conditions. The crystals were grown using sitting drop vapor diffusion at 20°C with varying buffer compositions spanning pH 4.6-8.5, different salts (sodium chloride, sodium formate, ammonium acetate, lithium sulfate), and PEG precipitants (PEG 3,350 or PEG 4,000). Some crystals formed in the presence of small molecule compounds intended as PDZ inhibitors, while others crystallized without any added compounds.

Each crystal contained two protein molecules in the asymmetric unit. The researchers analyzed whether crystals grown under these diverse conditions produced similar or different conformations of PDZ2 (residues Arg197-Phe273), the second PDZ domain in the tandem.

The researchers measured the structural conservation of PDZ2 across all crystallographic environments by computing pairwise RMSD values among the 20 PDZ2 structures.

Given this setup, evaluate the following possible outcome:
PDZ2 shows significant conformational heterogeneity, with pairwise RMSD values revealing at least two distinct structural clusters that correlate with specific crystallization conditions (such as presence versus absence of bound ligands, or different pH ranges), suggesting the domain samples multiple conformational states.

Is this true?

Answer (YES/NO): NO